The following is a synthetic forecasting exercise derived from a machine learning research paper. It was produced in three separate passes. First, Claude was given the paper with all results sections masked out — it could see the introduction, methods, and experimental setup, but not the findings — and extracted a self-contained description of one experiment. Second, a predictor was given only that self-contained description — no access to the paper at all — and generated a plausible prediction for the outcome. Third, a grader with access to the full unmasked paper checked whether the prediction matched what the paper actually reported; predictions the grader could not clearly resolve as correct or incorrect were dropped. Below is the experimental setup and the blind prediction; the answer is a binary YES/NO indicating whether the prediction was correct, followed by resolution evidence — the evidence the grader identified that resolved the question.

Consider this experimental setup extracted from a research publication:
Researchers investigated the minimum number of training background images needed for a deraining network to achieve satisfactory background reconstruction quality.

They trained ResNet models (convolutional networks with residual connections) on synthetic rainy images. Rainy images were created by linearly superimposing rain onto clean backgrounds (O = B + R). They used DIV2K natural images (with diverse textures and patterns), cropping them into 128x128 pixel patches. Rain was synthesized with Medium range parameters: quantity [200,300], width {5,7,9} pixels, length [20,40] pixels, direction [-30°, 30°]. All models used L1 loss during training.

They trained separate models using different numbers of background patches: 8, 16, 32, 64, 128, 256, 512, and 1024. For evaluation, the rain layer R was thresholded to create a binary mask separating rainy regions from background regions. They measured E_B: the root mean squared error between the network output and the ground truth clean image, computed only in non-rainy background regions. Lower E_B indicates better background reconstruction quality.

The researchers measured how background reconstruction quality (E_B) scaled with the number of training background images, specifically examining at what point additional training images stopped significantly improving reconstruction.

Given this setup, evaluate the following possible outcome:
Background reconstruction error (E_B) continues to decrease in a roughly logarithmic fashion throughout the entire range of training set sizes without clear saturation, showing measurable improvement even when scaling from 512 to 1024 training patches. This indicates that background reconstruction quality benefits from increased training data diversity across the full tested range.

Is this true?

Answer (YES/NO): NO